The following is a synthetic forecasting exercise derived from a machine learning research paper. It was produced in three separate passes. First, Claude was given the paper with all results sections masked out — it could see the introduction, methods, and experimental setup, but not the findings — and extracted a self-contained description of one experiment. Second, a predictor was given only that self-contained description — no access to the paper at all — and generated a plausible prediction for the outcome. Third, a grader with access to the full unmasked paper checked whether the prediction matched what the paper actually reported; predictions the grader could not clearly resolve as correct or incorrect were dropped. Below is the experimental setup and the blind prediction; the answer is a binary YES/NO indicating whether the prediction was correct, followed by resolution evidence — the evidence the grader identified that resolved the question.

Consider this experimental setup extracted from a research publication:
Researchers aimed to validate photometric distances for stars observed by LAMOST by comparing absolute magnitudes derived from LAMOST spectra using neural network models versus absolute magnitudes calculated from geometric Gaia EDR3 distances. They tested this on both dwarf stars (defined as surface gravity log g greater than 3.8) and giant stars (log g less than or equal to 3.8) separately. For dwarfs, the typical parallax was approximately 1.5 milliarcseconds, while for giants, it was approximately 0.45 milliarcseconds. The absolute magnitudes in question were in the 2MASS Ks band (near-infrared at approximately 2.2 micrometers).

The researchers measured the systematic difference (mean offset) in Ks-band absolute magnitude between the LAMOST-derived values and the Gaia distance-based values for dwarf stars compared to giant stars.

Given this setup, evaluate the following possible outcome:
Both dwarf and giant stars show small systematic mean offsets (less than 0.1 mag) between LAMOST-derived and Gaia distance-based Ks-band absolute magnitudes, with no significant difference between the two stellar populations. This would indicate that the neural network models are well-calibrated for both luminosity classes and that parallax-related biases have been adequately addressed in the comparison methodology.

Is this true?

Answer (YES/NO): NO